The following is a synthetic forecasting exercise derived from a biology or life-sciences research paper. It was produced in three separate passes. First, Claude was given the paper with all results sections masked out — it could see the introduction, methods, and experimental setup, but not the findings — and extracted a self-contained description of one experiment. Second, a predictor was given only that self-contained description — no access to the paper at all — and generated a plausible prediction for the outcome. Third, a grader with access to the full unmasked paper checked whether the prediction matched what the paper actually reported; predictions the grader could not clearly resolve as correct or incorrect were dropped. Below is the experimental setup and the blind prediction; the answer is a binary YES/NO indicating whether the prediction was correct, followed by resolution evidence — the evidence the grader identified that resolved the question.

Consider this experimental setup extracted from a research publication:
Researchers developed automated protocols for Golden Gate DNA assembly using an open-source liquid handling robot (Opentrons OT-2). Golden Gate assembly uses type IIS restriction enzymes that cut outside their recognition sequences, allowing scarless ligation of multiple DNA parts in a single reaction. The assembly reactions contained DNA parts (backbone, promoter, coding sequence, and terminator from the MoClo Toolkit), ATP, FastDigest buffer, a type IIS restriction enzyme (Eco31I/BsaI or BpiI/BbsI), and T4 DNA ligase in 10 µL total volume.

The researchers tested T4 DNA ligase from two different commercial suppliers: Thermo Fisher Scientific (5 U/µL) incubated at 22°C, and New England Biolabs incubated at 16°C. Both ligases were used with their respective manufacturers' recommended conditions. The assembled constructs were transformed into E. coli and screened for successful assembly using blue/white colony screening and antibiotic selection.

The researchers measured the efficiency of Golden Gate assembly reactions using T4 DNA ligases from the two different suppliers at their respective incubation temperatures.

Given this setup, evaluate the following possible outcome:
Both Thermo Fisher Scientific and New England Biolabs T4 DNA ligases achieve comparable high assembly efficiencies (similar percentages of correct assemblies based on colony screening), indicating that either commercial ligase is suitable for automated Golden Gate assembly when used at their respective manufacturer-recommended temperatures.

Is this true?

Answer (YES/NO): YES